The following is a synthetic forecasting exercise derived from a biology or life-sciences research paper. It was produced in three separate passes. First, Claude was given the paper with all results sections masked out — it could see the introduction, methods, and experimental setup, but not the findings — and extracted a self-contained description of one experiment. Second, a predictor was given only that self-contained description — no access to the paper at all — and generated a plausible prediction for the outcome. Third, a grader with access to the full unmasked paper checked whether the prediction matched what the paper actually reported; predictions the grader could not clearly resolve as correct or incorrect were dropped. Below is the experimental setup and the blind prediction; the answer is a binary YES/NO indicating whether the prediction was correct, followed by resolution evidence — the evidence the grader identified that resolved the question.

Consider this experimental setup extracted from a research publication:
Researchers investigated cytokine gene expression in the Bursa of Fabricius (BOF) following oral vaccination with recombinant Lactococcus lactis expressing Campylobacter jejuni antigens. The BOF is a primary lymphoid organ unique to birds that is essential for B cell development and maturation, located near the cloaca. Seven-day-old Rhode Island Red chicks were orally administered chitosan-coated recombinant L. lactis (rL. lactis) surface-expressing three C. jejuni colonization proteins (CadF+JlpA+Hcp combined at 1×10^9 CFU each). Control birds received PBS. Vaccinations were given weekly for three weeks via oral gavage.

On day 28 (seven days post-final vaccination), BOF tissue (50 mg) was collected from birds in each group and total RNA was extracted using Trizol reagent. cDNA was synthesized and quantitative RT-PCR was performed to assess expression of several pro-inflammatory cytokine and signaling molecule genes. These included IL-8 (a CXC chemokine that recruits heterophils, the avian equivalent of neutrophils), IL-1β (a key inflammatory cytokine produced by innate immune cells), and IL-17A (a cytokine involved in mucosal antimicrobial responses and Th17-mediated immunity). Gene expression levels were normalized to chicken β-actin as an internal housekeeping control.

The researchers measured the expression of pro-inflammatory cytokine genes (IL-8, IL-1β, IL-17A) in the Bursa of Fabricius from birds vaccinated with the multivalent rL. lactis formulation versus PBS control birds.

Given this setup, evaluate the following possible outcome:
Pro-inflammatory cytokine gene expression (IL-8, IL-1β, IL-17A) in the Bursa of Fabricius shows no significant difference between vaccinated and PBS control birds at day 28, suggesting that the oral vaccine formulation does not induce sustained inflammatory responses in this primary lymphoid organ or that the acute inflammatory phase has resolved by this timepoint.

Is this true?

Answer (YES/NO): NO